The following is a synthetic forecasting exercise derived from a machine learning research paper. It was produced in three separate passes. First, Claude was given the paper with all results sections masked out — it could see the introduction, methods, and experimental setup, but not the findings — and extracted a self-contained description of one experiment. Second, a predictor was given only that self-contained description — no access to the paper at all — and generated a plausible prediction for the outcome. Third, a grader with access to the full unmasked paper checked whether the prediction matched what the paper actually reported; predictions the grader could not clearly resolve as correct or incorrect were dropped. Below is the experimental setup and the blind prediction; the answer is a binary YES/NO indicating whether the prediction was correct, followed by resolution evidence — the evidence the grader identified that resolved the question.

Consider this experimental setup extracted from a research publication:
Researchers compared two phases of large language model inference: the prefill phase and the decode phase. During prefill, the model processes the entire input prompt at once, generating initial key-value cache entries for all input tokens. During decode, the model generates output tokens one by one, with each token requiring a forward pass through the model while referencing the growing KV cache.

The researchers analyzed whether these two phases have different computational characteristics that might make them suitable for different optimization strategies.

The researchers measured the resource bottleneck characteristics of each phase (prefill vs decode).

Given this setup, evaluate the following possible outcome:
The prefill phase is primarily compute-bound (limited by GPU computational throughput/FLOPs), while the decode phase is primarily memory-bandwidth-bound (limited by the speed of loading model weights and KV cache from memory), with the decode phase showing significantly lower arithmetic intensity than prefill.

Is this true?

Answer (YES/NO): YES